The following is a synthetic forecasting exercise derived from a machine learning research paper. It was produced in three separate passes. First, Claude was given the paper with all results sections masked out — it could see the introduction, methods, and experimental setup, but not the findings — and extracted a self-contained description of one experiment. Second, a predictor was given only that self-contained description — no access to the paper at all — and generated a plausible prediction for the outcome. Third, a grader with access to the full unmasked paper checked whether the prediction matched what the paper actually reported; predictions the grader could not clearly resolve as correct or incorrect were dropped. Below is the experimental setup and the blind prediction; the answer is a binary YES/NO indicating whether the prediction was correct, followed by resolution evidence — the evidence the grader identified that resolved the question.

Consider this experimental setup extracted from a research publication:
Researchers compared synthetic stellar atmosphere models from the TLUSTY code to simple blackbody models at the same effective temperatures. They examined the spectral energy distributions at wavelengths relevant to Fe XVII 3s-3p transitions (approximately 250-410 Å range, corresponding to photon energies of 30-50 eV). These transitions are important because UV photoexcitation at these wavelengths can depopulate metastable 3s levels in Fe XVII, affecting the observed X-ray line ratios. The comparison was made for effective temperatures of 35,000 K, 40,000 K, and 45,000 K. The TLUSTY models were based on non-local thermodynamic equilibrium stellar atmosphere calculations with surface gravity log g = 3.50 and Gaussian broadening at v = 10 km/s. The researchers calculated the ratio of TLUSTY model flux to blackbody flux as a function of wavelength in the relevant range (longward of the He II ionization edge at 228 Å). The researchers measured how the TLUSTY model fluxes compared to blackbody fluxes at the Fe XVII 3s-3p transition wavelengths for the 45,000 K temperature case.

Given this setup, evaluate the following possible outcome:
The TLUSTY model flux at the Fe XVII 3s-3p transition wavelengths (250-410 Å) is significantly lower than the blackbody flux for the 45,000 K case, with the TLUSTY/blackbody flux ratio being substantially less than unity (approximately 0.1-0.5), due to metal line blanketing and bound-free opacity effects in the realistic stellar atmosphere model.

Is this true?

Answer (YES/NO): NO